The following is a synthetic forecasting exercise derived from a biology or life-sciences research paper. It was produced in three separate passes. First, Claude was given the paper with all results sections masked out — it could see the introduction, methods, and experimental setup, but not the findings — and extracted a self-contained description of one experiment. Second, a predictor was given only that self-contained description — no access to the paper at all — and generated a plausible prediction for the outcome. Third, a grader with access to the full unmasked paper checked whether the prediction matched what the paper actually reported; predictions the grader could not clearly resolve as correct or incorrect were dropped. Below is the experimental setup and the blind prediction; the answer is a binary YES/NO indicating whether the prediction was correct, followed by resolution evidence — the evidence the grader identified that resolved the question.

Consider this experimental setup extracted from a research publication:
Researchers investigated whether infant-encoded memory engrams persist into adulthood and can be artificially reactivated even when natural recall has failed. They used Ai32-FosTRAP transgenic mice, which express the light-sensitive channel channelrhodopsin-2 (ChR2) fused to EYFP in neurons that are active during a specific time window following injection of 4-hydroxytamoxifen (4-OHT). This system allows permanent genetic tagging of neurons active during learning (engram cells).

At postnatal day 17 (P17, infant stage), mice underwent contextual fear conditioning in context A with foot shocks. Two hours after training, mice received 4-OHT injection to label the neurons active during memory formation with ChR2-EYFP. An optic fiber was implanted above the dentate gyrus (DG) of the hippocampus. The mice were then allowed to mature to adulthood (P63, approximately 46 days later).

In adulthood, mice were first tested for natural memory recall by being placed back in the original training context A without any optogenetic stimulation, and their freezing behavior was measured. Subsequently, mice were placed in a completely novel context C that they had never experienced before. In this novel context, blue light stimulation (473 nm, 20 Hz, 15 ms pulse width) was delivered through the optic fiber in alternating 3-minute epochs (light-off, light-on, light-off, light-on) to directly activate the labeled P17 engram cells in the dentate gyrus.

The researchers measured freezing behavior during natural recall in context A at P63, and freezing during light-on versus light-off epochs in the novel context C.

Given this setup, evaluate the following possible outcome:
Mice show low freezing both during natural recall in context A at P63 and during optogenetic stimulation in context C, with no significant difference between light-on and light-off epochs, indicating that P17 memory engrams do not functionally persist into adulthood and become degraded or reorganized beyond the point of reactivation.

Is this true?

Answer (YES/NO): NO